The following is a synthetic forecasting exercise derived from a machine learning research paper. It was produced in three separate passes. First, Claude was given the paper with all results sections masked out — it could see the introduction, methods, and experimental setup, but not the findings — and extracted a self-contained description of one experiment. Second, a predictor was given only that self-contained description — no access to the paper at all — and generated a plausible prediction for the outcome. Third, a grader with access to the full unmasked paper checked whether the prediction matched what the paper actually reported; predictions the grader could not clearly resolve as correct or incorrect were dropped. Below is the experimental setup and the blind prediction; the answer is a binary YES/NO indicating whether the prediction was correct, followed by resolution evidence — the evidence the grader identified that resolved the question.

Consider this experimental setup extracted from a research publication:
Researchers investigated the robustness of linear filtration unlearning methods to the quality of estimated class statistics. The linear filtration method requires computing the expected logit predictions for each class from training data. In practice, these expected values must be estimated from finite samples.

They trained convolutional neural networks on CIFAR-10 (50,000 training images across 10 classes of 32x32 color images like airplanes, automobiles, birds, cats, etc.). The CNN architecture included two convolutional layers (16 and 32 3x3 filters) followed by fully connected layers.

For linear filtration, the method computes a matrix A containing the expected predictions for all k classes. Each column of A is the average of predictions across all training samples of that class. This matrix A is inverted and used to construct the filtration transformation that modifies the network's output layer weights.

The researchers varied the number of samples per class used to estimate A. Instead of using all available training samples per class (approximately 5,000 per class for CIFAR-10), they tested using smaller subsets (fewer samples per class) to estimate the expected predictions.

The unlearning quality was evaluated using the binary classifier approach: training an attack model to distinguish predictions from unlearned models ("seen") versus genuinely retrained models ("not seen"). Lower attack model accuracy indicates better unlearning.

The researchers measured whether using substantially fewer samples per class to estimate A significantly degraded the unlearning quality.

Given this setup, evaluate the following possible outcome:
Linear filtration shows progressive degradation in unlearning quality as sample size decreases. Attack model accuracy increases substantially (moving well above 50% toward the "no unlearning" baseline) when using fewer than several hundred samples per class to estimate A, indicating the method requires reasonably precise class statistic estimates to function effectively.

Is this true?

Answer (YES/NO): NO